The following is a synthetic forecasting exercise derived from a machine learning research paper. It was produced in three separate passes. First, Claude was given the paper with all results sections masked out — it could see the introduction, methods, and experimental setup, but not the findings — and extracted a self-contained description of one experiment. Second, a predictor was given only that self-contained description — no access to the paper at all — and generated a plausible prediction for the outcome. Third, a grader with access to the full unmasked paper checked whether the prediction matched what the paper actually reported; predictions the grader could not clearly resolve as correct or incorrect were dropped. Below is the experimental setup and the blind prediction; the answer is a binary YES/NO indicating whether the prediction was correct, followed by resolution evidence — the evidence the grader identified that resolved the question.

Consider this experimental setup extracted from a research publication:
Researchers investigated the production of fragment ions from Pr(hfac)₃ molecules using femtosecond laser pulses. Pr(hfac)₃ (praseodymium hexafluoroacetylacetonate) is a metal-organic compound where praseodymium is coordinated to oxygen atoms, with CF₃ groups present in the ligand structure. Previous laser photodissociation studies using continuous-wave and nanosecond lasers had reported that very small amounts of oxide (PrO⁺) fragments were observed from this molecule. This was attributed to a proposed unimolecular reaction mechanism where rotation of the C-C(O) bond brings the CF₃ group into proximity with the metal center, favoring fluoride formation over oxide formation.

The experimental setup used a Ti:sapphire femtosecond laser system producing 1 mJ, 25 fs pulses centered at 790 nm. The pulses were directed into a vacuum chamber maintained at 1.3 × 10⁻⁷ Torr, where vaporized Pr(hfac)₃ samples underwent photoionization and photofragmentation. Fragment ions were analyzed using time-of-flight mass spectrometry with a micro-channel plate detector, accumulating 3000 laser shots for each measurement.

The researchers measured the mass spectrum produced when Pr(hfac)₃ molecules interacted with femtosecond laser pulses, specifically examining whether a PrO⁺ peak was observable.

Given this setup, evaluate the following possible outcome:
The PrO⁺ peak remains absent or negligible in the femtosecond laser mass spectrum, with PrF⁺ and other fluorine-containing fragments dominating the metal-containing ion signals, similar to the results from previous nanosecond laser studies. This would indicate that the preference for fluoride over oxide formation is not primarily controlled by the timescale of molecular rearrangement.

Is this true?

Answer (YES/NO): NO